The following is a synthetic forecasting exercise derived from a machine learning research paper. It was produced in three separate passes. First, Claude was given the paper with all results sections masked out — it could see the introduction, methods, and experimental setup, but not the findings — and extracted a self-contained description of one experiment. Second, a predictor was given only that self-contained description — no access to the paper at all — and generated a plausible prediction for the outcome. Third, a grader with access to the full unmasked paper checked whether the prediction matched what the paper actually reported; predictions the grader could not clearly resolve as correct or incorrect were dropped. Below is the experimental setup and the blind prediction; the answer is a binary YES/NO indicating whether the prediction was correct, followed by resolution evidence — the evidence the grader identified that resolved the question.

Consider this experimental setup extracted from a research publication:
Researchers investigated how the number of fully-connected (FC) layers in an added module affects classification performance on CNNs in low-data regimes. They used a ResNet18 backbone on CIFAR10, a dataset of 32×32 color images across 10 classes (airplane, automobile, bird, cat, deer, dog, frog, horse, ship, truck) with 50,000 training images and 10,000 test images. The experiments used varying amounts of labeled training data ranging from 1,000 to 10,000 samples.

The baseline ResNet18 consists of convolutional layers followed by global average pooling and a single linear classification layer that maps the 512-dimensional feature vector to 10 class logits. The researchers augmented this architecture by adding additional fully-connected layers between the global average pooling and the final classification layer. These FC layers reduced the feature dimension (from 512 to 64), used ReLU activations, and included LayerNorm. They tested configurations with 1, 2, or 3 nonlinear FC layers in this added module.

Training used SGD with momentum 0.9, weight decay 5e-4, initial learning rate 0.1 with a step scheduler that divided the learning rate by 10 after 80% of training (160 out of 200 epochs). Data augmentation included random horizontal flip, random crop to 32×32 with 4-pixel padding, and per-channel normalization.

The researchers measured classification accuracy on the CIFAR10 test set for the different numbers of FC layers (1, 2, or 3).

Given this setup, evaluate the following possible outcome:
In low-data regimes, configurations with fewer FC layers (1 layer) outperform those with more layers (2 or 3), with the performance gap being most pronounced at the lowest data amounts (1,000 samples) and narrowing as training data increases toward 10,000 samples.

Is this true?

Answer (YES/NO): YES